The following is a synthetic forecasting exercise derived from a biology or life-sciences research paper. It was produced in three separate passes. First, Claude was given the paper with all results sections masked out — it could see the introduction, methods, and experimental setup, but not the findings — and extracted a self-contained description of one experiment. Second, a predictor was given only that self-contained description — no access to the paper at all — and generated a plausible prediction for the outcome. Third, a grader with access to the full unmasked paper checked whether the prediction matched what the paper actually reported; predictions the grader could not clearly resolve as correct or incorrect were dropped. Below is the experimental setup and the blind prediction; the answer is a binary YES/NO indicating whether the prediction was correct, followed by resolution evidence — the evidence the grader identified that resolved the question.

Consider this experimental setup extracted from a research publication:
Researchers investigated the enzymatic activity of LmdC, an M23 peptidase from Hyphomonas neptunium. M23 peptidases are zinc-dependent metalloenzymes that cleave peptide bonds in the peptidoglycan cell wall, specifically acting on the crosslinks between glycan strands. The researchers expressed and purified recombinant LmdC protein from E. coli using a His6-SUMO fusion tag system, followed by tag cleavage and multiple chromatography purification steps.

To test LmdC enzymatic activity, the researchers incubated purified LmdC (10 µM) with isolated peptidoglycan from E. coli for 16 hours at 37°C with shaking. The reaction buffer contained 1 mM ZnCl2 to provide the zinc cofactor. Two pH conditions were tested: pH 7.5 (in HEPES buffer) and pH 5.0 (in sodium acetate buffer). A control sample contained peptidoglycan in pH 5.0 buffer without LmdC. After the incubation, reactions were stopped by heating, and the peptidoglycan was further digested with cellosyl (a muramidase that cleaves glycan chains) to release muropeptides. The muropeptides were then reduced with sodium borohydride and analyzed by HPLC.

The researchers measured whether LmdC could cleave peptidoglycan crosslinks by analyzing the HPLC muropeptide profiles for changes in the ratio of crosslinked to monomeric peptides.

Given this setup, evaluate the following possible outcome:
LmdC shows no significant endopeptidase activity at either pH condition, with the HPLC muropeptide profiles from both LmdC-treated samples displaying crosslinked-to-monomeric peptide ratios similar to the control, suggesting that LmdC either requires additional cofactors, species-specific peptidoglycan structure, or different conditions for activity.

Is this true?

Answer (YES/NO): NO